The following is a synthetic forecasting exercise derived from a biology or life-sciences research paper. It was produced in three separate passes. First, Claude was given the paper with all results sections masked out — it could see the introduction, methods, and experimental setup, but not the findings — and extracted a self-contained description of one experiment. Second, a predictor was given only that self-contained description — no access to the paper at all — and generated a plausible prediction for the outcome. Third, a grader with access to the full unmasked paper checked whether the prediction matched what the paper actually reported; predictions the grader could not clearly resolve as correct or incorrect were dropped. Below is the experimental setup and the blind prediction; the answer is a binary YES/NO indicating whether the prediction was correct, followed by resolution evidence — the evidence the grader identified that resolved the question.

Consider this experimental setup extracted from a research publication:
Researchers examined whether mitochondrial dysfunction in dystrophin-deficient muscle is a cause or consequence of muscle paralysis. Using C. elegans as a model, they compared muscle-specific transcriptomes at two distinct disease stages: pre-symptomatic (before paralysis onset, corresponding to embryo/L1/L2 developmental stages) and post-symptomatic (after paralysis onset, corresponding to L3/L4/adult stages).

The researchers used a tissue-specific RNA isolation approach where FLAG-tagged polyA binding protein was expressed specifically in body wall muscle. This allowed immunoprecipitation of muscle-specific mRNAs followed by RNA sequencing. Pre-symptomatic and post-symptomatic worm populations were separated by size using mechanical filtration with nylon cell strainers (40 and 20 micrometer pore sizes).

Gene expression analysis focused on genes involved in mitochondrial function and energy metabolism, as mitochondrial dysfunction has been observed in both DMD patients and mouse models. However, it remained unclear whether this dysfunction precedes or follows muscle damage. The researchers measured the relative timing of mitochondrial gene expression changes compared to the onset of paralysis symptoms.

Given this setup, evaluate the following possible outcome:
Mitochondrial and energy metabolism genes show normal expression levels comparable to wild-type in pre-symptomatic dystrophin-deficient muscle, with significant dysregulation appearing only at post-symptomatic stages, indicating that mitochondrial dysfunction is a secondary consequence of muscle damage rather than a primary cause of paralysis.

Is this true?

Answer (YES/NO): NO